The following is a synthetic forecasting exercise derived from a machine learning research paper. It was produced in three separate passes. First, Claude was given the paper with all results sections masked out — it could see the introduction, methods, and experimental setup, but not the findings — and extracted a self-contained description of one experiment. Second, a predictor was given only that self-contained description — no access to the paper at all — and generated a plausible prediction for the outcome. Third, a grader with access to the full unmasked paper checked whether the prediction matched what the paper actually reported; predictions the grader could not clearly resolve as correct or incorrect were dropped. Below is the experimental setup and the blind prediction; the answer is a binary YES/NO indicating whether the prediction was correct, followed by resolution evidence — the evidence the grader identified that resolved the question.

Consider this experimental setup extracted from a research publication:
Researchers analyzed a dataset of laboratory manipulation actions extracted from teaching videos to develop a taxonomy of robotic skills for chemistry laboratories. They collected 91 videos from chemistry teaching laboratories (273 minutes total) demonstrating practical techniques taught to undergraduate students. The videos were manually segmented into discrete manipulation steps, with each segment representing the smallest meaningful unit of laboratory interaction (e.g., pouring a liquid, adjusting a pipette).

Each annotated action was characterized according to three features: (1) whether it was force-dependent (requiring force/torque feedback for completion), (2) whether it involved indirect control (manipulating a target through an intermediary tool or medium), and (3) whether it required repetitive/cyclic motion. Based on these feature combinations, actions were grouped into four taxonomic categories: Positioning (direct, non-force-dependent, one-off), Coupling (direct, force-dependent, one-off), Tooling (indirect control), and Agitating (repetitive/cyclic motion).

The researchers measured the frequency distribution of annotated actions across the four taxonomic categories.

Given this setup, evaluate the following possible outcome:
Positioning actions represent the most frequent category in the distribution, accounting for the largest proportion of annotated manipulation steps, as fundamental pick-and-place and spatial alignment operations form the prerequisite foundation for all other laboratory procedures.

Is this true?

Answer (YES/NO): NO